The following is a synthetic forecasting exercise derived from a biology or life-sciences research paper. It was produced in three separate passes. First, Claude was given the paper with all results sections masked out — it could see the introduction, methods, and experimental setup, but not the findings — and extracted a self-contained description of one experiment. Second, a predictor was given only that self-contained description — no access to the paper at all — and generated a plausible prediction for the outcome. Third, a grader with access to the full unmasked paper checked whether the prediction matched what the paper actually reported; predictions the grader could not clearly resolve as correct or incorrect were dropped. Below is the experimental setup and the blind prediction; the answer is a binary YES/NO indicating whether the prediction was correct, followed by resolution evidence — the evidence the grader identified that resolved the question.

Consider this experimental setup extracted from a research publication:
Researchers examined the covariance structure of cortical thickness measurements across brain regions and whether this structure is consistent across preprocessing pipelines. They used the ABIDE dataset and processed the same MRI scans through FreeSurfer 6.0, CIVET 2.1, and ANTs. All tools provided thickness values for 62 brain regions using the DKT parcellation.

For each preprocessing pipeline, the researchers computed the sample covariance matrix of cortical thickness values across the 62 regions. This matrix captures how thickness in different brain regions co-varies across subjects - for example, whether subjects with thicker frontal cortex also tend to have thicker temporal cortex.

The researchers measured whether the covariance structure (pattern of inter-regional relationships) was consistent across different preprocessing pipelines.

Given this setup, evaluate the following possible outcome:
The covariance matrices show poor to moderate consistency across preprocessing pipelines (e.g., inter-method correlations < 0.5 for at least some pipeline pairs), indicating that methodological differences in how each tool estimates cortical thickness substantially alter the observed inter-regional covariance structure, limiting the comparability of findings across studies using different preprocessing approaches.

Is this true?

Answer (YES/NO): YES